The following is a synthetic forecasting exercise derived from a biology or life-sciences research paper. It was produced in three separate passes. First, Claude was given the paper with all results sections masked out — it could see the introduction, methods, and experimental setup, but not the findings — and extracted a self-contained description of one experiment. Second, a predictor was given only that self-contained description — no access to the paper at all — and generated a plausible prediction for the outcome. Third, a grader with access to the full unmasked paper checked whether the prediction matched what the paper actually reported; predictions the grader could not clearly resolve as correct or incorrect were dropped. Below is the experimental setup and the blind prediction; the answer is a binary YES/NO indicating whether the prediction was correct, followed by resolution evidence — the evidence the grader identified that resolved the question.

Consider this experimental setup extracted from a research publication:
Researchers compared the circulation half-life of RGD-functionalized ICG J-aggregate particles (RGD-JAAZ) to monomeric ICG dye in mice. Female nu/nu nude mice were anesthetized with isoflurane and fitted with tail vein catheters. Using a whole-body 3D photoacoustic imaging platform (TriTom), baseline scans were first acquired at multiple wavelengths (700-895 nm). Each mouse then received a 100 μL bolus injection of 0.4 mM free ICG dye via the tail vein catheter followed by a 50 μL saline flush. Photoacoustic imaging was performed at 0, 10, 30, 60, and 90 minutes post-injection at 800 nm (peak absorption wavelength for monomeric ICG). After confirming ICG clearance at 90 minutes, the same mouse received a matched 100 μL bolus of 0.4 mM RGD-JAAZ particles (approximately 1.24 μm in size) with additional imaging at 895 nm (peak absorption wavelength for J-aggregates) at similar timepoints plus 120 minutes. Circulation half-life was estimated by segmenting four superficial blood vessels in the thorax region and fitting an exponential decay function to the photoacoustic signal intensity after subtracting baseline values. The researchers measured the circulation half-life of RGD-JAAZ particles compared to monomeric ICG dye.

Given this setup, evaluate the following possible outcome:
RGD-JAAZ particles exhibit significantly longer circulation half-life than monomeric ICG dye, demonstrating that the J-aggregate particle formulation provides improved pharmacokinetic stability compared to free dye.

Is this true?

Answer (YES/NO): YES